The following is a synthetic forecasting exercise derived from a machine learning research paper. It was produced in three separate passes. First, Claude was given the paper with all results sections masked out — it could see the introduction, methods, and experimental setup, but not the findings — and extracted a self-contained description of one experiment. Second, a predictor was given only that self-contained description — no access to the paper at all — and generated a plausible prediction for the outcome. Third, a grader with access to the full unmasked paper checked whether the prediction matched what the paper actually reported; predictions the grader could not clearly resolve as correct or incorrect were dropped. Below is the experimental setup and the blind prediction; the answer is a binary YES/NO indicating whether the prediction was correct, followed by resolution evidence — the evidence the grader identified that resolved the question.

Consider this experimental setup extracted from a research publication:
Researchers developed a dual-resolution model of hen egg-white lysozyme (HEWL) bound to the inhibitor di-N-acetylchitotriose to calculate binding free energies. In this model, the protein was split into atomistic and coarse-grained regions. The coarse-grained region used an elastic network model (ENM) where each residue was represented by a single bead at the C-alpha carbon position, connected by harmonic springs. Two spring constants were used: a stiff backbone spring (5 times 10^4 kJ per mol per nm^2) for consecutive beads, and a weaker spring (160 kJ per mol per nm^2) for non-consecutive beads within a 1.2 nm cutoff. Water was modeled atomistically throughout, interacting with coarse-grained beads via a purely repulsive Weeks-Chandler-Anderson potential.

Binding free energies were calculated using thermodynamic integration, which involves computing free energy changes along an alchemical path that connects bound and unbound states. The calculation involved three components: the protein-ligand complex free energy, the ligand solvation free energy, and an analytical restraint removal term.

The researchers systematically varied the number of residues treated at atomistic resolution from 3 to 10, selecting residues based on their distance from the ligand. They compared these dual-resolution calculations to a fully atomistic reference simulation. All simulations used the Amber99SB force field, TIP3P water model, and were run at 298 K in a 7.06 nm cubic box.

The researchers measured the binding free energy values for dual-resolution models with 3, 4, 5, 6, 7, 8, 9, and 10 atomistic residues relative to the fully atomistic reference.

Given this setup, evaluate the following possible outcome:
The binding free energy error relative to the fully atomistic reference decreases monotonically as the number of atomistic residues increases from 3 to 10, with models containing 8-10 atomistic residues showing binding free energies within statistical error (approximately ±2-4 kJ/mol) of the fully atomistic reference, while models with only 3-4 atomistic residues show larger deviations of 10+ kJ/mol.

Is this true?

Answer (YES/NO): NO